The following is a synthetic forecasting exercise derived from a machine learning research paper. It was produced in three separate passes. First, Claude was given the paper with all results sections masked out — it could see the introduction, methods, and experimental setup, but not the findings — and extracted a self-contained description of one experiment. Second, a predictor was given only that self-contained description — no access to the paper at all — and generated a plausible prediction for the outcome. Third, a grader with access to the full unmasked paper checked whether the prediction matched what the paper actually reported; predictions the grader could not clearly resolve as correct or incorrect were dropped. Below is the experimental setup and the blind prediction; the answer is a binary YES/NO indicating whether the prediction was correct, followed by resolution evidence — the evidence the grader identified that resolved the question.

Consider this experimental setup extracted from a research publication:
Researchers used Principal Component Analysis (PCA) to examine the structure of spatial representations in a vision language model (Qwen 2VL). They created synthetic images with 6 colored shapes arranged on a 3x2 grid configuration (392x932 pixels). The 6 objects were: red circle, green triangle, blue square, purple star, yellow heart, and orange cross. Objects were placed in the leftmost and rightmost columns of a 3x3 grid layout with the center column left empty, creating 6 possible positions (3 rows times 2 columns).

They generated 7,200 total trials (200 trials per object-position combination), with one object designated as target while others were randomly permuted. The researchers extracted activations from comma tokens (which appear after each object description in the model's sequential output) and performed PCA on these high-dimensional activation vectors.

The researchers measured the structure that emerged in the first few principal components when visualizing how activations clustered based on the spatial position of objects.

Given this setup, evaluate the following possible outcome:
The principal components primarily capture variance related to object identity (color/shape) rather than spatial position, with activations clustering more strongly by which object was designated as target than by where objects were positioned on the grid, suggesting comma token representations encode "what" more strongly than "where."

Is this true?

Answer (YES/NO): NO